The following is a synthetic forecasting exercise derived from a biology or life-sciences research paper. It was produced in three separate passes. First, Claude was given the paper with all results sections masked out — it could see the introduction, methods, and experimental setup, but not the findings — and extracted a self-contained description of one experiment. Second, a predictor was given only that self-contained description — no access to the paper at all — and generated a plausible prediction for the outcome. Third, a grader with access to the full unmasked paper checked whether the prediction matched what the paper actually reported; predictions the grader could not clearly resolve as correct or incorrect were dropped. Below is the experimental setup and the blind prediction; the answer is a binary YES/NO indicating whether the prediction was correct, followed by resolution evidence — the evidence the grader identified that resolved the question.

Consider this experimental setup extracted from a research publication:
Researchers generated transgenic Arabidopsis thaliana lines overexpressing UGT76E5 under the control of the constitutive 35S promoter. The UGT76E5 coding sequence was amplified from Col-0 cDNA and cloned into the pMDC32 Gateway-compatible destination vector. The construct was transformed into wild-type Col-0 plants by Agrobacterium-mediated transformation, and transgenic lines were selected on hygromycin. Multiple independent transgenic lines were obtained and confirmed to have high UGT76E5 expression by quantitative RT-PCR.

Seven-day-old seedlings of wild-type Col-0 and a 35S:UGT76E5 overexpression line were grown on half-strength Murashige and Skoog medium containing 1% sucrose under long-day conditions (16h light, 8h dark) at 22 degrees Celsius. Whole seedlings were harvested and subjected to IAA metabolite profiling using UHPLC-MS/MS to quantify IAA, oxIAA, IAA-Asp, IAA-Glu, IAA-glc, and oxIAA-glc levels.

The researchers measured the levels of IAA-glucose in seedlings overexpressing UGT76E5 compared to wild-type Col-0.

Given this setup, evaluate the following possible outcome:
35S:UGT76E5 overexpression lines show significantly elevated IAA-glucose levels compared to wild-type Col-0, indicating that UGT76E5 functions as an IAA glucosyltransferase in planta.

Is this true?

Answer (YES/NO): NO